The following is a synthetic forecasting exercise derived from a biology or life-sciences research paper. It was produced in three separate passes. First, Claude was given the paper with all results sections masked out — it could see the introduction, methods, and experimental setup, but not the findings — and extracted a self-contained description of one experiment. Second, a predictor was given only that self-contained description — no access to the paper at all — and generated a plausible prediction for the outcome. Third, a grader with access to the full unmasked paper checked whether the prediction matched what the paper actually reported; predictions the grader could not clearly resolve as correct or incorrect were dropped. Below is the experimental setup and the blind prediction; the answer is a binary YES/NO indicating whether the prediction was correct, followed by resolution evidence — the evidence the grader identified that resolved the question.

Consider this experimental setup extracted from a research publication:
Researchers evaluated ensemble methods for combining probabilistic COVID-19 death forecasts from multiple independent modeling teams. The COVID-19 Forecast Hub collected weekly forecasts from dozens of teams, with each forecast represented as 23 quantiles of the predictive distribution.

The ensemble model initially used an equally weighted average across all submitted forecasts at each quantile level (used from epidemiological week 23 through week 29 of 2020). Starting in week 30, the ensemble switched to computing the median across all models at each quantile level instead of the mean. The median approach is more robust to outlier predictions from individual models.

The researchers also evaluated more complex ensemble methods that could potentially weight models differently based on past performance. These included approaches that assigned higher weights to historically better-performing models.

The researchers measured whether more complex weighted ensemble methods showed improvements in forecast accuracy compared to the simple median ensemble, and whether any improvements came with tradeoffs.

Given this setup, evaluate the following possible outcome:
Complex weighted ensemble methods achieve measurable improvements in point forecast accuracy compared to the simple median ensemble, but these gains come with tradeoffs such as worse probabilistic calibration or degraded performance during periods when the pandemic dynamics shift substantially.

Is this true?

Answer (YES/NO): NO